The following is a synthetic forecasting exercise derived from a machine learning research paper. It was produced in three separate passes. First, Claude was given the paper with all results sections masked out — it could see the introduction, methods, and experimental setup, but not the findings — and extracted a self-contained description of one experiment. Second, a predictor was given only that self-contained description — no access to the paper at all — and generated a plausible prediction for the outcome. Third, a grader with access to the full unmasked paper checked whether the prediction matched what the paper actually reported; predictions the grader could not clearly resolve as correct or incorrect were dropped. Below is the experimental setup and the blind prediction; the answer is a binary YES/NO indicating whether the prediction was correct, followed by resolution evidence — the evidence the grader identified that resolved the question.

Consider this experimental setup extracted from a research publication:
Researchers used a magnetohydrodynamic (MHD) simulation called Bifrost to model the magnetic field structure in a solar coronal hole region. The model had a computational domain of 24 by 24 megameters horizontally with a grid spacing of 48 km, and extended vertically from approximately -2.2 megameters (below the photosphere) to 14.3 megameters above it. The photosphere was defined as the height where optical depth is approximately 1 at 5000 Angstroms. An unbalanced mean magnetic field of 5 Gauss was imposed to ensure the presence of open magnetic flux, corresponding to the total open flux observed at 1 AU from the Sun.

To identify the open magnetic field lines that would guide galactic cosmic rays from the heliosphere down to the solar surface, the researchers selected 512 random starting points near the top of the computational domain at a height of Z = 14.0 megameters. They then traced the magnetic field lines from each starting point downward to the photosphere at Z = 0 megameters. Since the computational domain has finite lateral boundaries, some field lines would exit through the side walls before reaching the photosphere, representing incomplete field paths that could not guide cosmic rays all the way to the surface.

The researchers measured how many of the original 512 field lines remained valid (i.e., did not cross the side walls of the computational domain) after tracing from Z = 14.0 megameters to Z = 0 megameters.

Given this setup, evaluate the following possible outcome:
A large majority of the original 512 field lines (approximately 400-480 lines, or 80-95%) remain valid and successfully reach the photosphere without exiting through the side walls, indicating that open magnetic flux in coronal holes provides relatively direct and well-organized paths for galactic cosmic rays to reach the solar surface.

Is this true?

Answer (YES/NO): YES